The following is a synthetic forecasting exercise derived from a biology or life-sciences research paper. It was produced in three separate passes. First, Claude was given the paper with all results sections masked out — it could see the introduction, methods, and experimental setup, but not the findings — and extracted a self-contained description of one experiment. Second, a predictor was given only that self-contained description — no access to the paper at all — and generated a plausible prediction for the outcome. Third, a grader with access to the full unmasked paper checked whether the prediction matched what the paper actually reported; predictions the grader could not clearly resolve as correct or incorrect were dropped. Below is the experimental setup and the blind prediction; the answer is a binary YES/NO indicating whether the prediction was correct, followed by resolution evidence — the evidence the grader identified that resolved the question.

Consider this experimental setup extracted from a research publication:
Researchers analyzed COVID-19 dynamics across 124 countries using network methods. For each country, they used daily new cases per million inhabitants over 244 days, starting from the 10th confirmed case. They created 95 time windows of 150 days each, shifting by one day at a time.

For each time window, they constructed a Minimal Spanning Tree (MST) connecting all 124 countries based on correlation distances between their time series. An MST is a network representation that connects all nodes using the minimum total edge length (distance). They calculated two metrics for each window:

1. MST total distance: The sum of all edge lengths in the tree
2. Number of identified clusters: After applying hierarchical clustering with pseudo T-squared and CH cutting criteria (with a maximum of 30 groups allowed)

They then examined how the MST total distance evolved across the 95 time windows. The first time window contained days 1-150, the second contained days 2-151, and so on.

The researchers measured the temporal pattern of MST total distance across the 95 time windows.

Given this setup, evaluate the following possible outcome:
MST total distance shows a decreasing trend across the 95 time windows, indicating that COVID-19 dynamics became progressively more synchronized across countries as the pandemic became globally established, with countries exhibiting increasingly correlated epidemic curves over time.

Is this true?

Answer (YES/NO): NO